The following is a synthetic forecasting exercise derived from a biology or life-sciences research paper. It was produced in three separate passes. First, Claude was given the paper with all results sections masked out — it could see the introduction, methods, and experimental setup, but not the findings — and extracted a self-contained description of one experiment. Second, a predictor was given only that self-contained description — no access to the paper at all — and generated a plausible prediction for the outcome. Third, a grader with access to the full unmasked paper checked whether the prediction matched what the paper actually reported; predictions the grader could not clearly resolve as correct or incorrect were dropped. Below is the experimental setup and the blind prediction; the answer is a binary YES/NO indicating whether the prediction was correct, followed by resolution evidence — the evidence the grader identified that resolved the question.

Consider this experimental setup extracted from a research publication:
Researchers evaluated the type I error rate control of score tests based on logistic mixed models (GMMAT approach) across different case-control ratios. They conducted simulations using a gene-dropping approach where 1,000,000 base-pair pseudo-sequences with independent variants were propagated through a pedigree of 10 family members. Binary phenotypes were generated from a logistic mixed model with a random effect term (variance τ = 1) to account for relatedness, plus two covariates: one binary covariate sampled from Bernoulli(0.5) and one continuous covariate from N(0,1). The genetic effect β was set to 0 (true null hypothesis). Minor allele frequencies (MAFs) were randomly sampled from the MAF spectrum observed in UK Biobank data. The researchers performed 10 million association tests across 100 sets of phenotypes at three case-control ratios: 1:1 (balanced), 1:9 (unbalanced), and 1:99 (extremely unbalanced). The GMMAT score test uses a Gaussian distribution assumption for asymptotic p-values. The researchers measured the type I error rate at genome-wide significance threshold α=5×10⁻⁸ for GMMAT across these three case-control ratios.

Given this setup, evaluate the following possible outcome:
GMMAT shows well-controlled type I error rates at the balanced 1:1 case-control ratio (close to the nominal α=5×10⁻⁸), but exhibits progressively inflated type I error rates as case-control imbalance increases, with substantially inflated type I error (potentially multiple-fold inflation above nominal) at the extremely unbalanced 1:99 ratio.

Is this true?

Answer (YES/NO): NO